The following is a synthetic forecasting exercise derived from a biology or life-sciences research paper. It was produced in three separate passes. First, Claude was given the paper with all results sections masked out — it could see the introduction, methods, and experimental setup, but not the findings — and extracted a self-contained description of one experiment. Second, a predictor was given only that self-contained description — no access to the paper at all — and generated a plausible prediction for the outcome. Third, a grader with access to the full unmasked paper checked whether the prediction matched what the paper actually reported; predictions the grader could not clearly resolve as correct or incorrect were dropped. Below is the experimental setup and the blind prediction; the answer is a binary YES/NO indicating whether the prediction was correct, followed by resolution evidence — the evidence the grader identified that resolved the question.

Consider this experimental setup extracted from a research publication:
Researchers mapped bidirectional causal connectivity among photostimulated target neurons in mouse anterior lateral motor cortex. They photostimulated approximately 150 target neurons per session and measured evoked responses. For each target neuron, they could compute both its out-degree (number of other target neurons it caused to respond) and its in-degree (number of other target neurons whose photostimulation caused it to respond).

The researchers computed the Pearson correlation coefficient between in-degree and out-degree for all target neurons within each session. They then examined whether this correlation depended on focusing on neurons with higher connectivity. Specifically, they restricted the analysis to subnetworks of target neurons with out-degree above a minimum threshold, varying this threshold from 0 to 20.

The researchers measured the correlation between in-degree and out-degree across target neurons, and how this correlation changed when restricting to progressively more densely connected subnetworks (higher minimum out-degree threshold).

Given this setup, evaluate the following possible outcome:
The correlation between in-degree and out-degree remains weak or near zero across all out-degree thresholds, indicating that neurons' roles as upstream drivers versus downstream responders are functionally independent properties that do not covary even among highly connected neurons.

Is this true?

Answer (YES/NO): NO